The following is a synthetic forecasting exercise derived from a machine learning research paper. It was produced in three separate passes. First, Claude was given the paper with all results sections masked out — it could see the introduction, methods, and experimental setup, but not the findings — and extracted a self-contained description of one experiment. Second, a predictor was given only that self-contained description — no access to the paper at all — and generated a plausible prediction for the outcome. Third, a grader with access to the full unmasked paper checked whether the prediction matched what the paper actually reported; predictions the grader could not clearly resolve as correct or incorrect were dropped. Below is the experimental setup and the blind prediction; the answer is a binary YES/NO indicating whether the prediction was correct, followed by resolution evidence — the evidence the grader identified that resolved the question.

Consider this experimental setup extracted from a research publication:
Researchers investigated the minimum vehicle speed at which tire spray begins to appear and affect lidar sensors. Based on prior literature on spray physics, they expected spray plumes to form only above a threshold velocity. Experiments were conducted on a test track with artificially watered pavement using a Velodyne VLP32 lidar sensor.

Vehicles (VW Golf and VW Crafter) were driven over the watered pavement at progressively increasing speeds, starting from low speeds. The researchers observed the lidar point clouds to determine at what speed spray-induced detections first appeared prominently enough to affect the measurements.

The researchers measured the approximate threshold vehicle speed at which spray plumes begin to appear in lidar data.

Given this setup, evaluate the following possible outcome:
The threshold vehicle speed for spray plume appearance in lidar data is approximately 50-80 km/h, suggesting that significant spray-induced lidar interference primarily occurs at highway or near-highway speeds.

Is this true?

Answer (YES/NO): YES